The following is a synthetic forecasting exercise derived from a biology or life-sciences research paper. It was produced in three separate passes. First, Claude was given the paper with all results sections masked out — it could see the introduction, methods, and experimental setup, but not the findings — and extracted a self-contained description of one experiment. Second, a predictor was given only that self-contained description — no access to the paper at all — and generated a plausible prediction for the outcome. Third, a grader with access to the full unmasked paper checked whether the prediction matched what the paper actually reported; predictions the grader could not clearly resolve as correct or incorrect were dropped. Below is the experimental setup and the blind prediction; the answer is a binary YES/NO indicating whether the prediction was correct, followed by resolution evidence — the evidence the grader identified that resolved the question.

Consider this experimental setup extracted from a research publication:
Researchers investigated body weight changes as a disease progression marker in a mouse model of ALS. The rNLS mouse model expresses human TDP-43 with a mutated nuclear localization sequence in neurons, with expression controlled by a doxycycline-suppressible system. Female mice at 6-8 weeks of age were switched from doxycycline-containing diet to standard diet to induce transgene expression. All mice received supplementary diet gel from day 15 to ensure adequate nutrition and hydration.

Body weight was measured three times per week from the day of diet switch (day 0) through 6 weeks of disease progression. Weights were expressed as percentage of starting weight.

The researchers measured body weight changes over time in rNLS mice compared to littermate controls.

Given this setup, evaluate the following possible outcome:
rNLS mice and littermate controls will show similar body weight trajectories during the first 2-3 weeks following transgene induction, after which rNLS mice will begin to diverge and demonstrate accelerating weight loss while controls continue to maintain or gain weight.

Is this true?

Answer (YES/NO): NO